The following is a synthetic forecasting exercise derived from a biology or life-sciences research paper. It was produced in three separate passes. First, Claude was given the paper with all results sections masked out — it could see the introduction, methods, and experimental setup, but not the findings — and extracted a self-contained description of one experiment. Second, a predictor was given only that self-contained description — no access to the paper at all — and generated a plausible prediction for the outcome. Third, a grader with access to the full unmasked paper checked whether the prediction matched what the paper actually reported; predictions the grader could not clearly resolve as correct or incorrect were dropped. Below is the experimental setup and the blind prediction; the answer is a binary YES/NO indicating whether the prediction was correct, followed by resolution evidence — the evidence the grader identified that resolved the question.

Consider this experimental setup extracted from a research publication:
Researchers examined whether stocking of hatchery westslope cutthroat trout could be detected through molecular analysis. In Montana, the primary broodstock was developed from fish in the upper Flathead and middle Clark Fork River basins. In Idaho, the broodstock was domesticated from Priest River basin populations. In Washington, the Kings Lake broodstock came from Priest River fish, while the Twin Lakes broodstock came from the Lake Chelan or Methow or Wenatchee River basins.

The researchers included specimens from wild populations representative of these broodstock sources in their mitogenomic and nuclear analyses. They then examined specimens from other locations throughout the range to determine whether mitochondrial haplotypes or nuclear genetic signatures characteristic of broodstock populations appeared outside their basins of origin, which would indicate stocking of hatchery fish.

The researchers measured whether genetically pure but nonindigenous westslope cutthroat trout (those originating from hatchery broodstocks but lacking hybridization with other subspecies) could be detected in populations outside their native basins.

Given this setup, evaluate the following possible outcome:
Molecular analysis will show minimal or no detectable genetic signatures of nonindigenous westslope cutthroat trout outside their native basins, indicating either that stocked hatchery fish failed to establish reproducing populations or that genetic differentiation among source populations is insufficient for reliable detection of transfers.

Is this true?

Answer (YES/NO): NO